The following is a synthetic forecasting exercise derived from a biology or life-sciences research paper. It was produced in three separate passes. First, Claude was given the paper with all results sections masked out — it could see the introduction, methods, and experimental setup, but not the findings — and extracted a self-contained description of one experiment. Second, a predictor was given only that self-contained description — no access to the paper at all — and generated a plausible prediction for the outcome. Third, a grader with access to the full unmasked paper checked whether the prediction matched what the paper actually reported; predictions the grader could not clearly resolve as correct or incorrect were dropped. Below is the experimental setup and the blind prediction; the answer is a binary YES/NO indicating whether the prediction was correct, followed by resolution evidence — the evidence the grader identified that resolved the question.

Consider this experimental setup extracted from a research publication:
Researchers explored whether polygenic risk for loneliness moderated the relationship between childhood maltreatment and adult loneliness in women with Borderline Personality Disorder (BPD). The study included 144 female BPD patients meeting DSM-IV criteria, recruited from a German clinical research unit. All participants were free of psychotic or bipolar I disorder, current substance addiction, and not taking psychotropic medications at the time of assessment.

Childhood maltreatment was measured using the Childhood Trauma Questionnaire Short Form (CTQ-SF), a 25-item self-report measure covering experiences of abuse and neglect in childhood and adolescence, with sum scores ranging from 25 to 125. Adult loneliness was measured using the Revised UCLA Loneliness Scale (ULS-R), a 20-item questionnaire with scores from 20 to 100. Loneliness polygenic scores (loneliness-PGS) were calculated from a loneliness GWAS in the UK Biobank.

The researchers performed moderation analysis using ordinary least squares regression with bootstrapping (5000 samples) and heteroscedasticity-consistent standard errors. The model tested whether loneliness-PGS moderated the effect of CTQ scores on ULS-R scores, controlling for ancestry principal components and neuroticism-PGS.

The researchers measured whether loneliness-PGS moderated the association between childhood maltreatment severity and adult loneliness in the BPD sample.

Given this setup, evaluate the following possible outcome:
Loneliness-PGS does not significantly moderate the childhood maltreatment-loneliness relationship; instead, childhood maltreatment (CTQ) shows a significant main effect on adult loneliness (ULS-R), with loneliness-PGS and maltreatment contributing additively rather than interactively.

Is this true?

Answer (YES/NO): NO